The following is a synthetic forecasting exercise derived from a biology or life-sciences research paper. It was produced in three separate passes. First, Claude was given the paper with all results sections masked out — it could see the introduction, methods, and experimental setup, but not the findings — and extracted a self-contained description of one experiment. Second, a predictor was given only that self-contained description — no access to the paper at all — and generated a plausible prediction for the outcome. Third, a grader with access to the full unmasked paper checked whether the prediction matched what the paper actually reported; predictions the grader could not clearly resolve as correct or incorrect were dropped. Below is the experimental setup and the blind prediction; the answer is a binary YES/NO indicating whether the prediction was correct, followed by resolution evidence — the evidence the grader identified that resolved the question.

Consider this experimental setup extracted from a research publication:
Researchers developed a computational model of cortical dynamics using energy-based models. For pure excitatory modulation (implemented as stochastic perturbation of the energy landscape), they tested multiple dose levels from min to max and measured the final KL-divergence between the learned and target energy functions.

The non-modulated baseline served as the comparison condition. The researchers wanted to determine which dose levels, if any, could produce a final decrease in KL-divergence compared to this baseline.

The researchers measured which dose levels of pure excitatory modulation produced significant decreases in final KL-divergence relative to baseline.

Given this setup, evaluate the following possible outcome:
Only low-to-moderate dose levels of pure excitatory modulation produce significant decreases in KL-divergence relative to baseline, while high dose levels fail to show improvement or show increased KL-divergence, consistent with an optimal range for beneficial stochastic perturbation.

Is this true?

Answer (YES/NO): NO